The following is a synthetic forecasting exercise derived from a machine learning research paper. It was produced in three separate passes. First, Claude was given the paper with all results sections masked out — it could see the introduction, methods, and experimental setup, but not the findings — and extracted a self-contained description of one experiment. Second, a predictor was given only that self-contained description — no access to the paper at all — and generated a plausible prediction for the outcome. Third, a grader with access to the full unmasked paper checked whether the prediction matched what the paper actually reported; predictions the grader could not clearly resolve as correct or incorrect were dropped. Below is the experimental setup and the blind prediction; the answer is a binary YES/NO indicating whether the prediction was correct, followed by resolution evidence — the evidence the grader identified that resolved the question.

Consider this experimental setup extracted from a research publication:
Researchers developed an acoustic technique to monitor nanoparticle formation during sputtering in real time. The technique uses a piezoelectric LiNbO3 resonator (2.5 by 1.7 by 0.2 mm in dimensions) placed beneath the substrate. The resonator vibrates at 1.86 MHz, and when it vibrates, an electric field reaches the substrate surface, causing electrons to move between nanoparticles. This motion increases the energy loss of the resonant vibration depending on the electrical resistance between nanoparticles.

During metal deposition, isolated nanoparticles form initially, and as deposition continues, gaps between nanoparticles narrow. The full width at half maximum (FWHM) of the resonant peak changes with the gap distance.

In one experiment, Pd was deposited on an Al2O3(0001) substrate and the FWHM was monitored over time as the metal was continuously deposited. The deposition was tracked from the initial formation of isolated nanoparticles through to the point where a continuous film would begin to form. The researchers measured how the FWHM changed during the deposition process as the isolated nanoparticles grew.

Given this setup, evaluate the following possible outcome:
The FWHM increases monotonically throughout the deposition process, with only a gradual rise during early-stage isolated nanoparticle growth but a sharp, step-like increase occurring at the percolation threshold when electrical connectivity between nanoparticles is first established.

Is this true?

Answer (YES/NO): NO